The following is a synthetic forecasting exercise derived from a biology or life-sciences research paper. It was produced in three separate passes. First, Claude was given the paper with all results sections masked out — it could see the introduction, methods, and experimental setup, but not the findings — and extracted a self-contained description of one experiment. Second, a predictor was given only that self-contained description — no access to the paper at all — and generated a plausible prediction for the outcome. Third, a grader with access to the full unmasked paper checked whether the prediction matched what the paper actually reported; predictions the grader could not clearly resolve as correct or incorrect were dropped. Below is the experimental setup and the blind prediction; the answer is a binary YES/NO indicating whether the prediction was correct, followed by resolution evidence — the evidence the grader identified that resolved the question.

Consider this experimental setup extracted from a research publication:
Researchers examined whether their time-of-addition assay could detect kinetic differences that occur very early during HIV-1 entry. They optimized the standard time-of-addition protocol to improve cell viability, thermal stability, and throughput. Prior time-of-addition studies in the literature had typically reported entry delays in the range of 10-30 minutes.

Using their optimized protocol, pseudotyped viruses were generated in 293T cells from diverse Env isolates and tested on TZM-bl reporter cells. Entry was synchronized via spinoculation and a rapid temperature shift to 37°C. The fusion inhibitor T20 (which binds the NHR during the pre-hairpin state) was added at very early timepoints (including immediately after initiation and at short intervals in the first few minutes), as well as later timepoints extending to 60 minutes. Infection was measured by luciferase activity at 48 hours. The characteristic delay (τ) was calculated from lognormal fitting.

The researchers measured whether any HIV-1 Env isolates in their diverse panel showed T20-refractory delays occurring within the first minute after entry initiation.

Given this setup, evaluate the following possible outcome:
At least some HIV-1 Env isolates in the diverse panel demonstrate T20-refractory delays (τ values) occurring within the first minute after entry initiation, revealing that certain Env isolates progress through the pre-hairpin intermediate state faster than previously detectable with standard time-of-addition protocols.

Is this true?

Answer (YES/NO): YES